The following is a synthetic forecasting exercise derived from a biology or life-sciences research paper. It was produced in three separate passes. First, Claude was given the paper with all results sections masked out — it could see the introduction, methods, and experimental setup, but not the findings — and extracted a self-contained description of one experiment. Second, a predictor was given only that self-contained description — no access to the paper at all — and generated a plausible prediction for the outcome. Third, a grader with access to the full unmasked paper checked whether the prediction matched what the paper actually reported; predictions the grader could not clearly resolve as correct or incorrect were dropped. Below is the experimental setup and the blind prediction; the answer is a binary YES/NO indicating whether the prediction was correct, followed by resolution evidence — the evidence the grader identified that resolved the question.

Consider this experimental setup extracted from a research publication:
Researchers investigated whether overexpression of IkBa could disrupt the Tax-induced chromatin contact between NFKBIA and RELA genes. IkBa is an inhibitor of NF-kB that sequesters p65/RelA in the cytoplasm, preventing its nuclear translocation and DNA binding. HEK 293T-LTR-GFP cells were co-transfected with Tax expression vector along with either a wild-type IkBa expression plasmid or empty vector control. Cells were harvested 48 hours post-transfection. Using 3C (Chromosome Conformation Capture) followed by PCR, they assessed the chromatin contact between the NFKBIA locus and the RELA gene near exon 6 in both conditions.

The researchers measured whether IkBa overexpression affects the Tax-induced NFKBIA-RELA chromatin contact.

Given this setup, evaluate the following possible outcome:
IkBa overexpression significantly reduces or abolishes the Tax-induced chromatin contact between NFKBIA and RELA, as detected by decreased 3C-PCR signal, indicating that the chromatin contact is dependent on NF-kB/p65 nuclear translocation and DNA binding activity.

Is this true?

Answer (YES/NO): NO